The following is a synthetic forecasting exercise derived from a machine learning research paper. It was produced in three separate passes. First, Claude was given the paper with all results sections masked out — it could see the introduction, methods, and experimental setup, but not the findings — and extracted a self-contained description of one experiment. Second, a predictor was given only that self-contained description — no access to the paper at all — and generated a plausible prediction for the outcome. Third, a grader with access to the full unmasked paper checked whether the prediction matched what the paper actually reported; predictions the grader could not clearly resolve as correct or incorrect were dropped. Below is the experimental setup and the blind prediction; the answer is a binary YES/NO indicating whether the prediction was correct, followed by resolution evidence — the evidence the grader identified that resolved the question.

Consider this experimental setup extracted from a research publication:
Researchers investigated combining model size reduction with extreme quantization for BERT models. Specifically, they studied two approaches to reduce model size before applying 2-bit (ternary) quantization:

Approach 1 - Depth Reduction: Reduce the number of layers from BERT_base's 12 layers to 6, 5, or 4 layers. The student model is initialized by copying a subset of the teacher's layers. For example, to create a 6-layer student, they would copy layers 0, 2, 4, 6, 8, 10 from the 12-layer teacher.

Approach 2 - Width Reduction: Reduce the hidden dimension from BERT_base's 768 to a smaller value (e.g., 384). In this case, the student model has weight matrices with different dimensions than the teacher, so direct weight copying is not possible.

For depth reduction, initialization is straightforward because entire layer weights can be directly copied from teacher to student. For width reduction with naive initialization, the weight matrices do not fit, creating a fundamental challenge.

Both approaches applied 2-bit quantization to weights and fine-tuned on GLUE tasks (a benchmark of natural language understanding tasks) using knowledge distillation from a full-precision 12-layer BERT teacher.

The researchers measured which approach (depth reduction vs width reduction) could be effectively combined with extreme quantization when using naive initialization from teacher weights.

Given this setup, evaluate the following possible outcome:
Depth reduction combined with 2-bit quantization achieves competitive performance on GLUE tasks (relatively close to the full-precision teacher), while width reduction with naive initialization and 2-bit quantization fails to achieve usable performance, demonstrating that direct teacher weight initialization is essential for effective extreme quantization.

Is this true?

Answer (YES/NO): YES